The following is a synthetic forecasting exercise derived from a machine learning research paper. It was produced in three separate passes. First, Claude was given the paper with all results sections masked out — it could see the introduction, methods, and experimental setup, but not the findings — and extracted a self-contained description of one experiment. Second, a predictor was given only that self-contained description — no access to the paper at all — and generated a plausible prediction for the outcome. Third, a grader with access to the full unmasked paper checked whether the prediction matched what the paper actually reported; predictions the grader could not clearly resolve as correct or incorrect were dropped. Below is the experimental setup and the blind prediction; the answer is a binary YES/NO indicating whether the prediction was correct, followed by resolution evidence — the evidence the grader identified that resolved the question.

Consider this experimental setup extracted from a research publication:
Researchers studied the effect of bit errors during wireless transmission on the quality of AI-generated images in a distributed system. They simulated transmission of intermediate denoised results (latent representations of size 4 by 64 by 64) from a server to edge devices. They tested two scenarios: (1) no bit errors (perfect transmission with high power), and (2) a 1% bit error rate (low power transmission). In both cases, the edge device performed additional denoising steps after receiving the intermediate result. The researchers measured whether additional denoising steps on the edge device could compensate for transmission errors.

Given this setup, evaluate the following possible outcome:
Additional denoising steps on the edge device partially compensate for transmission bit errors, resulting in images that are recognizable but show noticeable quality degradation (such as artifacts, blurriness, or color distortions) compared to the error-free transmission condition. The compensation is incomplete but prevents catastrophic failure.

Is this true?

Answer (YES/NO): NO